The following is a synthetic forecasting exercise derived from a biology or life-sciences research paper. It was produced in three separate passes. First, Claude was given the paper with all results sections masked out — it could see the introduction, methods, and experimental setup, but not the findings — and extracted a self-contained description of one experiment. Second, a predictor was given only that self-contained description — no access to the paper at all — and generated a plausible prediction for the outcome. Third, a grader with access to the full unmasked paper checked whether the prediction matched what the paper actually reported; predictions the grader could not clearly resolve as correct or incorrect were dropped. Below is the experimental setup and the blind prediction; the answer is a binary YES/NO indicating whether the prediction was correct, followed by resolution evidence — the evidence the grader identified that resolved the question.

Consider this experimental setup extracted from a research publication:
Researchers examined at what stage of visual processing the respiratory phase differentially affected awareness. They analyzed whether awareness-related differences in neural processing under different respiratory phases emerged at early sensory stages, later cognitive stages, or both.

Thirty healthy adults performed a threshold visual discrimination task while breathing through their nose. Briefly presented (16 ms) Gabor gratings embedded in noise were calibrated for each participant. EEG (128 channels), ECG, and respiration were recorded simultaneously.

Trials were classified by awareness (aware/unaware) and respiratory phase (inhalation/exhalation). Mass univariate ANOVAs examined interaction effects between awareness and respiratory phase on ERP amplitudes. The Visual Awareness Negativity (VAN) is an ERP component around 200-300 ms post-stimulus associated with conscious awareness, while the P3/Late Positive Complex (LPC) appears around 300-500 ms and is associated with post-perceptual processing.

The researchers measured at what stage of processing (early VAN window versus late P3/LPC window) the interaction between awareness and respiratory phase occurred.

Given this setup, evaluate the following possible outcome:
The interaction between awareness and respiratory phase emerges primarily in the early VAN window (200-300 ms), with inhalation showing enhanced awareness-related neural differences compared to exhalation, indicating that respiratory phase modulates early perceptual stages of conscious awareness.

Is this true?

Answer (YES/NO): NO